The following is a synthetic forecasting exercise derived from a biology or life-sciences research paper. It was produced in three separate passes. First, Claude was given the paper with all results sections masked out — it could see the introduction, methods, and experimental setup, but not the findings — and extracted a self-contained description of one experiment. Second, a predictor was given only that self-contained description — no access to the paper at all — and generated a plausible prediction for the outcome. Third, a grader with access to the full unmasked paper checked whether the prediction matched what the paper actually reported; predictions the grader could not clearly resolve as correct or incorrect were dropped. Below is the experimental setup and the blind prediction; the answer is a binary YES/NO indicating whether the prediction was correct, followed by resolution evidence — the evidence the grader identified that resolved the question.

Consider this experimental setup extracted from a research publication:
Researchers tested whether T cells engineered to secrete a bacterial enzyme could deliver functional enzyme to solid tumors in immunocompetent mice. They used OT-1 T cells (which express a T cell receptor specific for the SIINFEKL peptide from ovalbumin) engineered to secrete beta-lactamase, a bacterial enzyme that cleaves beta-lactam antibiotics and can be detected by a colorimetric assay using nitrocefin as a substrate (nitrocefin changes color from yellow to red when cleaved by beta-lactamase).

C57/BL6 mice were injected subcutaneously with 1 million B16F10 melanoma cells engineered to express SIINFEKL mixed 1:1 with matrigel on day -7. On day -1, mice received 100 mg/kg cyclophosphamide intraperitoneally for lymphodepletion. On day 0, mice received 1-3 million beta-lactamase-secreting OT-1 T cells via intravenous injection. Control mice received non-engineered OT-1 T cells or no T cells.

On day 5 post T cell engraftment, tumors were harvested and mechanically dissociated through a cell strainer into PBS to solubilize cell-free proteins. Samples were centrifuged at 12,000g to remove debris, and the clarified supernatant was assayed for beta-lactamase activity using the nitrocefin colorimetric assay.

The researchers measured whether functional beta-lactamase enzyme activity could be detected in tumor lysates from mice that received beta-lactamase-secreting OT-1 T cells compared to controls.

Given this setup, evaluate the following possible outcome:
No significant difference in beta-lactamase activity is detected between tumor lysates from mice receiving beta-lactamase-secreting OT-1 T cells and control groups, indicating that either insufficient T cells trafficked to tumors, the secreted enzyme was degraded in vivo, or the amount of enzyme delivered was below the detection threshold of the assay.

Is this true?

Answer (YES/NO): NO